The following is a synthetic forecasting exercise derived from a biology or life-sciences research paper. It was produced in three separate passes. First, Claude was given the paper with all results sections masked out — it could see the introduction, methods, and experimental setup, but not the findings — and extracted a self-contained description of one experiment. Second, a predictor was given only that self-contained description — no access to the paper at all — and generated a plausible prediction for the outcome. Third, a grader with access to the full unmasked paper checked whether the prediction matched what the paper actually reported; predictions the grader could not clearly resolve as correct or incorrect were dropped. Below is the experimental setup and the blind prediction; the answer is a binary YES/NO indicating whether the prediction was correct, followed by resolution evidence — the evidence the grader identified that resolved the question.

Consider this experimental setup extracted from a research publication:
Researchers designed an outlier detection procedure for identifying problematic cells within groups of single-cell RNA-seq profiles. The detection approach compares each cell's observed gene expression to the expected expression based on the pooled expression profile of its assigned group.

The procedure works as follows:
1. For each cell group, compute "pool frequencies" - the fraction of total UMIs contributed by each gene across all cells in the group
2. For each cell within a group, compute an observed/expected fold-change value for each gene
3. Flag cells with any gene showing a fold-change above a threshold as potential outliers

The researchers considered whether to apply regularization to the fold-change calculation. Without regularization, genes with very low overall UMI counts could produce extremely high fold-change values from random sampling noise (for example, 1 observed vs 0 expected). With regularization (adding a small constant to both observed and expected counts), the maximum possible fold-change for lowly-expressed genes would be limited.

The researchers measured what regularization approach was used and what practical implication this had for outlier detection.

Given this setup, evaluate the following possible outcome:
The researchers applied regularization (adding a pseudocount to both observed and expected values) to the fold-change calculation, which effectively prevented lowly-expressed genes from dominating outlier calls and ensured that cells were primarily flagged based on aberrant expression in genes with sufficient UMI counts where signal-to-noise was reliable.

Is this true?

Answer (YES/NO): YES